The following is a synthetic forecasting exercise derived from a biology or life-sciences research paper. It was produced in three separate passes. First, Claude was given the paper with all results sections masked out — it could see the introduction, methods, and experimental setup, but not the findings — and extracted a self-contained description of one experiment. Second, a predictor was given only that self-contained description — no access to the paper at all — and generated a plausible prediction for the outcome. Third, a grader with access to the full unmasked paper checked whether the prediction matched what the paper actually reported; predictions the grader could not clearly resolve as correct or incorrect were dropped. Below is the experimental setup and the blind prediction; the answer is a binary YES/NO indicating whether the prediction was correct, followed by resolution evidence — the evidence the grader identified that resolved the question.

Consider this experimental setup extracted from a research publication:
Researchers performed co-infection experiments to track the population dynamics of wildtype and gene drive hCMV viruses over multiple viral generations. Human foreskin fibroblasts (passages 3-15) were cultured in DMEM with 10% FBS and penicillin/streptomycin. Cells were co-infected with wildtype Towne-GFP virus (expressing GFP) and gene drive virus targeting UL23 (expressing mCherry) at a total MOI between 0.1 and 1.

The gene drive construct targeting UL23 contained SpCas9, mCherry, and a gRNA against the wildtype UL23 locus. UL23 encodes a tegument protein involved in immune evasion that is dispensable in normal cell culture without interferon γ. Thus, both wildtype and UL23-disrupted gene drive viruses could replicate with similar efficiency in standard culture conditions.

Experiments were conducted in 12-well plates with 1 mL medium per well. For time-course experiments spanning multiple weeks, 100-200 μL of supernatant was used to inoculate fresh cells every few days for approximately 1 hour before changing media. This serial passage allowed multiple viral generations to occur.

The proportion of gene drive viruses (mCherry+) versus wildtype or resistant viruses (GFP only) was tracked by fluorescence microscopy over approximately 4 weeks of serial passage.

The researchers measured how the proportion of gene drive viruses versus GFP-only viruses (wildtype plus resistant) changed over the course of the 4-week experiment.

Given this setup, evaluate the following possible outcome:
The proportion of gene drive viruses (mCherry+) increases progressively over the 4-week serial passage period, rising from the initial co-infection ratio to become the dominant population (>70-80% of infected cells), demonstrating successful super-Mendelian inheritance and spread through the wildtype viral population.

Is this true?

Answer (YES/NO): NO